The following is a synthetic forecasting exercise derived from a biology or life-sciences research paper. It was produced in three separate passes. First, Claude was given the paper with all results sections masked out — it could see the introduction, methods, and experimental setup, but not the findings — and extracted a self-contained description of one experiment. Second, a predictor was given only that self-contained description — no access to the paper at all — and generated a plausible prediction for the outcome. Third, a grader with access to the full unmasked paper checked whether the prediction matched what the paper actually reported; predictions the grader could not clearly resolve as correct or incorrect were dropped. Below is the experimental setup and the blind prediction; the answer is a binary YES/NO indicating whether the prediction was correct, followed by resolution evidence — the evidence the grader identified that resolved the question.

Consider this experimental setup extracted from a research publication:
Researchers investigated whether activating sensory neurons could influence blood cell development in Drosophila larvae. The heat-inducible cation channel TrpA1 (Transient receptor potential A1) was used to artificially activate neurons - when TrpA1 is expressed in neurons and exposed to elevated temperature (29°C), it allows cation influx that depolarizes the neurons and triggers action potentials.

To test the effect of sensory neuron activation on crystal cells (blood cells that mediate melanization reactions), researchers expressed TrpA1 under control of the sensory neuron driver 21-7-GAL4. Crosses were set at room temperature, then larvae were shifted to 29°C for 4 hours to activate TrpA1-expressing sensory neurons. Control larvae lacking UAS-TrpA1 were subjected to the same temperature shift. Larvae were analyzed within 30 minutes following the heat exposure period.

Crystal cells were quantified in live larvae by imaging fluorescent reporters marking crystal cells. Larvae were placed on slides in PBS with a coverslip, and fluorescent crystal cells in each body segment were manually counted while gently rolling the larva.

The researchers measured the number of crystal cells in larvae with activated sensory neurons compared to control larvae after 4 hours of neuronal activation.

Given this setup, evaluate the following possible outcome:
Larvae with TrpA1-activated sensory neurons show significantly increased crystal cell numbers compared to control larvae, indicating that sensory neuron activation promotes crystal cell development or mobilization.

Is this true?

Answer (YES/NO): YES